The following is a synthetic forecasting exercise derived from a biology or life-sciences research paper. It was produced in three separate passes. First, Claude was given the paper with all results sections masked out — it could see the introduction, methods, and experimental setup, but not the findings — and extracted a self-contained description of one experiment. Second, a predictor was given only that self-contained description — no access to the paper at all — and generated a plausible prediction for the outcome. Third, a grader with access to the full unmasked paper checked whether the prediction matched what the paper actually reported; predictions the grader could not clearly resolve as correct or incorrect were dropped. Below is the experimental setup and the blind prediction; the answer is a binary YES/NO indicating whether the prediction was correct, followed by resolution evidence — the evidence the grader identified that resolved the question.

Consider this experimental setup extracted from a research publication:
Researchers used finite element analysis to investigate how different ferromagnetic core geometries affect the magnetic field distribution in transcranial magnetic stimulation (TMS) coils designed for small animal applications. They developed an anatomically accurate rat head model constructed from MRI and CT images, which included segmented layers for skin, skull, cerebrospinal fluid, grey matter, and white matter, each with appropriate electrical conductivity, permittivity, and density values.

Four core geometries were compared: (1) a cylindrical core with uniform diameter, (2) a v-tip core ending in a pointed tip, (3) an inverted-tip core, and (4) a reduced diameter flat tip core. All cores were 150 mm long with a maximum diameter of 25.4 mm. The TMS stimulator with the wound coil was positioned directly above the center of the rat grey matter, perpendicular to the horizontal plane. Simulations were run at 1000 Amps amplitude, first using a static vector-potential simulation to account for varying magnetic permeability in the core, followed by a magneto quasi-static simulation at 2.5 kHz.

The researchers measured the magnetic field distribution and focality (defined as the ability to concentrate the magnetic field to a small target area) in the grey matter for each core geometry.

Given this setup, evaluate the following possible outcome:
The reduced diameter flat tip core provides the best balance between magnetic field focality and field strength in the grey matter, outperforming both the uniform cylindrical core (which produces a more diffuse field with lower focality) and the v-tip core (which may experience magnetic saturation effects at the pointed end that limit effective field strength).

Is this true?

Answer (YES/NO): NO